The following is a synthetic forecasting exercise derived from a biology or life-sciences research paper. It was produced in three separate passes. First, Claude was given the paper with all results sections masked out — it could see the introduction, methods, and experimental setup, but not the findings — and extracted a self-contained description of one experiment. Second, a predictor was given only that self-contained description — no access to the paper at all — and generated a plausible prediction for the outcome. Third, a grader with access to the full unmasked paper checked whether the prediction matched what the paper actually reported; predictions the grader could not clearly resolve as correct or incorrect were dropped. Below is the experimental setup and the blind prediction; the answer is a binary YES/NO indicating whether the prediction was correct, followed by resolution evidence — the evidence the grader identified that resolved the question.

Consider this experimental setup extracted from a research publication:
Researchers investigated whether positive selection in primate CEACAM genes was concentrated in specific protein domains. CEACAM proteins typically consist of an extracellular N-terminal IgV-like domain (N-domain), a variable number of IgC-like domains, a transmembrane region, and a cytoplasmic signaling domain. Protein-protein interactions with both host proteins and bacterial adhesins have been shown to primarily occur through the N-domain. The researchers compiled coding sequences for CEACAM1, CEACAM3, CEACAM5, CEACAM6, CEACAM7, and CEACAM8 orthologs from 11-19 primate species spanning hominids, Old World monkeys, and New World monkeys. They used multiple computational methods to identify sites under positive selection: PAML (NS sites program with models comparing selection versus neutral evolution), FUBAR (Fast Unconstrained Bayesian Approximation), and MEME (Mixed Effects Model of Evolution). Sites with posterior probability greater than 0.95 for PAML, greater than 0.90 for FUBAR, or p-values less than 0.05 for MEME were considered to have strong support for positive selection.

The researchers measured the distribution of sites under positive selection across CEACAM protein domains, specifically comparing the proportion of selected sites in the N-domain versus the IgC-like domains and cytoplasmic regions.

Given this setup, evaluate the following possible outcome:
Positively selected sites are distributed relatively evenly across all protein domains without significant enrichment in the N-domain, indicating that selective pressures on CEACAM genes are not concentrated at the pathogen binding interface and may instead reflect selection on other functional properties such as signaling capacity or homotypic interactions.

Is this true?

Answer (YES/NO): NO